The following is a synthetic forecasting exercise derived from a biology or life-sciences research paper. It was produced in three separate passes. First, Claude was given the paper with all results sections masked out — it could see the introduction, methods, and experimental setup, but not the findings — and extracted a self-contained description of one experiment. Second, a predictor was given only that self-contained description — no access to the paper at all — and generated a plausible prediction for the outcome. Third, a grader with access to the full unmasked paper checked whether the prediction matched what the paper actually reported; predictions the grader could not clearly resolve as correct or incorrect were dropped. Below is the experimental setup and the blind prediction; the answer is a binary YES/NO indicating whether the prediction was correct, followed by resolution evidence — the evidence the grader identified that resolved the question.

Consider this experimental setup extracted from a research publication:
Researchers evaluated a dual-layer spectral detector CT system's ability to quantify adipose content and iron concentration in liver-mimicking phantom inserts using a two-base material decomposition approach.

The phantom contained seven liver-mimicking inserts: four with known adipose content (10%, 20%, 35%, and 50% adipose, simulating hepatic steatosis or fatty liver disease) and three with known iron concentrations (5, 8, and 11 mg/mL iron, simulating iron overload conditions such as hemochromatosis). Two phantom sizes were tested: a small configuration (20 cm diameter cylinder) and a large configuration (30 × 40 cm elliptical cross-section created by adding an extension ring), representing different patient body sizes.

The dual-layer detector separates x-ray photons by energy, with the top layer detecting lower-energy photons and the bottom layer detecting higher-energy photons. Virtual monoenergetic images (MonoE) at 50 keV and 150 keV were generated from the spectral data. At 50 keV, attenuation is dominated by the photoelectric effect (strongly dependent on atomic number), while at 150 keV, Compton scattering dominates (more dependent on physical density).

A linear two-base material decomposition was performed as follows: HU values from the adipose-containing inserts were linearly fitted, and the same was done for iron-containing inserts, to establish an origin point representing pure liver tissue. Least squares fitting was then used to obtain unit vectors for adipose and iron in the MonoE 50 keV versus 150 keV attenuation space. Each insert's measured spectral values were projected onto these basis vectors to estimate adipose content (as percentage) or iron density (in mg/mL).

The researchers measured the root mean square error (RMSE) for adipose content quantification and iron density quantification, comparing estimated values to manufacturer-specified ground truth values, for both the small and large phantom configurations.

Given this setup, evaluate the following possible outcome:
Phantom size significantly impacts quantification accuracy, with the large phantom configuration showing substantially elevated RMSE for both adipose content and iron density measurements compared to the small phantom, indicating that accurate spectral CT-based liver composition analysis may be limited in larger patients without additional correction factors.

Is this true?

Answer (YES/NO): NO